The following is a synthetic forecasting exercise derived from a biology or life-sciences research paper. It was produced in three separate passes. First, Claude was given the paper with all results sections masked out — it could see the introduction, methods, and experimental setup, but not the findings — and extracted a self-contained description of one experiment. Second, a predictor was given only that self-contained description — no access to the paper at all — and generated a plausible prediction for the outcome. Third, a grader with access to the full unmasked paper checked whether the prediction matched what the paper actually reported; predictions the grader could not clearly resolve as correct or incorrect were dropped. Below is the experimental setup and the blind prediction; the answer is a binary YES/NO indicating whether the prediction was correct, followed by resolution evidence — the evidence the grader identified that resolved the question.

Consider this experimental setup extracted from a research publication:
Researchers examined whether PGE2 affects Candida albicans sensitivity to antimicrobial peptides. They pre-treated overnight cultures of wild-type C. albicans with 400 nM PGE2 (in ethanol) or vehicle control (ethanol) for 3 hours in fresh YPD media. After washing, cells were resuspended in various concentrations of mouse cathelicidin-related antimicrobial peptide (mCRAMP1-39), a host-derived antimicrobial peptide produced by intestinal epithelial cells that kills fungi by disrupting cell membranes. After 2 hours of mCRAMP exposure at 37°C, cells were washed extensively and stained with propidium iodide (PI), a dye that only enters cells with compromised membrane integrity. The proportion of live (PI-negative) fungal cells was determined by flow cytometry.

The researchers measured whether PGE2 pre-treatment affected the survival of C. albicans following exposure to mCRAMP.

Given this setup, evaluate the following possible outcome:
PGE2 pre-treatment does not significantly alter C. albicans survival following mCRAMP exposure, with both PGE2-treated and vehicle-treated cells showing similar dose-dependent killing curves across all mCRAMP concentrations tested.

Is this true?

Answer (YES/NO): YES